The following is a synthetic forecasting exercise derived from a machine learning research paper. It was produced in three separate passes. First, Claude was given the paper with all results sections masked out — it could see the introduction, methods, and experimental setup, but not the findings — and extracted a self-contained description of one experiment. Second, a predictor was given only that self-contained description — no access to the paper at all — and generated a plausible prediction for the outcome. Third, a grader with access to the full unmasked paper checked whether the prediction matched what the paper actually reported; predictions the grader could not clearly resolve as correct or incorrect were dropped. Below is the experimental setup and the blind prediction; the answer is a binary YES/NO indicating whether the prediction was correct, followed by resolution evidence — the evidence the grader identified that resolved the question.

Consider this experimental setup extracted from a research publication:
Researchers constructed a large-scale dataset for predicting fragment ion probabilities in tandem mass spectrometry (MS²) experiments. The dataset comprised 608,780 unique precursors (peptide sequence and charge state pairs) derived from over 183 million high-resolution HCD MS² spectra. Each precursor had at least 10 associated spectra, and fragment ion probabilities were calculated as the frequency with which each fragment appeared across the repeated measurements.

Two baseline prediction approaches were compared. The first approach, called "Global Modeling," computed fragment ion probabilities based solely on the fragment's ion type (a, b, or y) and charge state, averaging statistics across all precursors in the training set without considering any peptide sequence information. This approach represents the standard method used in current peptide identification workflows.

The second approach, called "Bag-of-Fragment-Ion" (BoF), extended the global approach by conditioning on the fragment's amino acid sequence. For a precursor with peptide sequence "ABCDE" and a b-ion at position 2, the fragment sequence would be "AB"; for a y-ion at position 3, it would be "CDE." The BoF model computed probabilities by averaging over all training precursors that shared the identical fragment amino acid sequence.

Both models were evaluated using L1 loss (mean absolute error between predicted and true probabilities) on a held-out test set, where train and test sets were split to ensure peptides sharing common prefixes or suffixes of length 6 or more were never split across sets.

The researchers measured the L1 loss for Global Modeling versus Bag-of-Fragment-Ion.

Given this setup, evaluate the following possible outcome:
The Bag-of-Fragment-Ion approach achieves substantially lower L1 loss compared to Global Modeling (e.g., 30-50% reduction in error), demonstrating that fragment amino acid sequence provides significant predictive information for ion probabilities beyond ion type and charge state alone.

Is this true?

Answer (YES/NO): NO